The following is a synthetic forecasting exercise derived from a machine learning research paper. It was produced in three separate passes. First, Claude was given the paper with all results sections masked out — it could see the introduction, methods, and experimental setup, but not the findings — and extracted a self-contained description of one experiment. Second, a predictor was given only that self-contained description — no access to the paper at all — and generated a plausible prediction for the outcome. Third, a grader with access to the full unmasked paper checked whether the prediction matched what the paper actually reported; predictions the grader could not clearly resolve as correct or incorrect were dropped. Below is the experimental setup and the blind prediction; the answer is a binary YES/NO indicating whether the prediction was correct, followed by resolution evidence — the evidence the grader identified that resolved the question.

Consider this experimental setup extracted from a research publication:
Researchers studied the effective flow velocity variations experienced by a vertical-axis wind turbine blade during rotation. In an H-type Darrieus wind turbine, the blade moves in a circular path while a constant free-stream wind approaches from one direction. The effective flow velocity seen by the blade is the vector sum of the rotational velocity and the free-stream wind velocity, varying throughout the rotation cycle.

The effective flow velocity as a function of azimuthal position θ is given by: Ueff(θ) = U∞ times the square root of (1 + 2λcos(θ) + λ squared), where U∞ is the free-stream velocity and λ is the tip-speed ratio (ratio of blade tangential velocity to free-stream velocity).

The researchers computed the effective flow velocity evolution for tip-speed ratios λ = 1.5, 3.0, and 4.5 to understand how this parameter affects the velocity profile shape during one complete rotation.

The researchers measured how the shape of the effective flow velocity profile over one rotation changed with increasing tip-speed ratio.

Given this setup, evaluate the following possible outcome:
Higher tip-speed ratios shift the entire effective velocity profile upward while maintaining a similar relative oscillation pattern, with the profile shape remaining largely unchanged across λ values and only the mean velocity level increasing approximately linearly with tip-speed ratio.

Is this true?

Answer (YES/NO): NO